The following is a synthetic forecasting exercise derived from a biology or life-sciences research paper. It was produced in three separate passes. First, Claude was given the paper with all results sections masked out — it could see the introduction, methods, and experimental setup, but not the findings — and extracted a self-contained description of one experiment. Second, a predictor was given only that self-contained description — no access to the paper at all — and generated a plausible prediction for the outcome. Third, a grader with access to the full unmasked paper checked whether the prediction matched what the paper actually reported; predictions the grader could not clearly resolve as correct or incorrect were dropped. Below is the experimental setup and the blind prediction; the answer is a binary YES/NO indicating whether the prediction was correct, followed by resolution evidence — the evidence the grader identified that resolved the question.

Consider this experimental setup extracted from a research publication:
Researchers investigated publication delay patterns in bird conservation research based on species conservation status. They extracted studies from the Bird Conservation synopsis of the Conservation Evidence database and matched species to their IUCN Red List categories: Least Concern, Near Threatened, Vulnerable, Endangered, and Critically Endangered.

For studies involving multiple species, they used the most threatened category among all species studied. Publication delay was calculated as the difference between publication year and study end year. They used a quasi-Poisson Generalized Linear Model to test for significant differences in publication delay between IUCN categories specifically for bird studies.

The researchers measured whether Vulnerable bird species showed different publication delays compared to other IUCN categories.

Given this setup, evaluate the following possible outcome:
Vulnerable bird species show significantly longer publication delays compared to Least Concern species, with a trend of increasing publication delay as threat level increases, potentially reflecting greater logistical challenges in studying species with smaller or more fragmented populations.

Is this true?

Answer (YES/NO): NO